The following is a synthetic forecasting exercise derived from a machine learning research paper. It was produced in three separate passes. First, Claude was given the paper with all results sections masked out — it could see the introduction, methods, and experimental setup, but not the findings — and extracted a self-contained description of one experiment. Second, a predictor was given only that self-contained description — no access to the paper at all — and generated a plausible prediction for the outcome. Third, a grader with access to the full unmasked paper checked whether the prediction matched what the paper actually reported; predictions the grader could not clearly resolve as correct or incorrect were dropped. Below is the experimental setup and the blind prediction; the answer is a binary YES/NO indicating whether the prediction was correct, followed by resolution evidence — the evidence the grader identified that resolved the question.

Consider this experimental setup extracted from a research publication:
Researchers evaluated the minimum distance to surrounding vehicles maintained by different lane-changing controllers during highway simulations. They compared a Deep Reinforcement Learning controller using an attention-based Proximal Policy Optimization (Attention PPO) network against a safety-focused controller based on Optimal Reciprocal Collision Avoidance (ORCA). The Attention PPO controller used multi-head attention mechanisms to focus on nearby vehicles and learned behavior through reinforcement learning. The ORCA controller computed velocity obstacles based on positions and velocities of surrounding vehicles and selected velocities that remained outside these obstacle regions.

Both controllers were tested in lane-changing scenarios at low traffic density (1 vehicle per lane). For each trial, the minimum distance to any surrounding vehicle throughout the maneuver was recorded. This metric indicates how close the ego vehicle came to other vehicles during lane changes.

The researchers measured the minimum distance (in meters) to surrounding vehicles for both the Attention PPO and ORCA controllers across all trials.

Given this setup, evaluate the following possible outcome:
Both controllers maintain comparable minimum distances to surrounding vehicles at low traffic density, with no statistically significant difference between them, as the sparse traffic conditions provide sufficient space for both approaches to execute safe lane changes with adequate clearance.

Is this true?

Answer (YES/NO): NO